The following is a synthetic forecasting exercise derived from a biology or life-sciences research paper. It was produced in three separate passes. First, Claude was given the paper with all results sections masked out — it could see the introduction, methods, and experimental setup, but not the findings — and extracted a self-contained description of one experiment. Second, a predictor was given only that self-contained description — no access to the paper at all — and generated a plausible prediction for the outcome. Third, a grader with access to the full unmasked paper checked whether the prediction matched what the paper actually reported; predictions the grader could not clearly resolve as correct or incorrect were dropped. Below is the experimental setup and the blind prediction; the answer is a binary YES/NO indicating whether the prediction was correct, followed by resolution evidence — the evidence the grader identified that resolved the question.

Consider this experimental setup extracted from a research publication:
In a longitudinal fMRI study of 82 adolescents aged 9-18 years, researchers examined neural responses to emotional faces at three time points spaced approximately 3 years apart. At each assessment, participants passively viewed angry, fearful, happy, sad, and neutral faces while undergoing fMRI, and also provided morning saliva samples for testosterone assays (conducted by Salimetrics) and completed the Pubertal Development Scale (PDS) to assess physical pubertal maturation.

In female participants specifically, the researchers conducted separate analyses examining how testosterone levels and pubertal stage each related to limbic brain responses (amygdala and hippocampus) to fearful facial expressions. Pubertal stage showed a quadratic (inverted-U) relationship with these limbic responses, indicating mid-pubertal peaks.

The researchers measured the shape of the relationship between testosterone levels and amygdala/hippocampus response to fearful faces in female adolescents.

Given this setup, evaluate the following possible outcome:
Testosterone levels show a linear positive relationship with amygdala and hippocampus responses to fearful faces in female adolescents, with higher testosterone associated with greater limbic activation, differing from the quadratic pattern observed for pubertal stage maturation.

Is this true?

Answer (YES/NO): NO